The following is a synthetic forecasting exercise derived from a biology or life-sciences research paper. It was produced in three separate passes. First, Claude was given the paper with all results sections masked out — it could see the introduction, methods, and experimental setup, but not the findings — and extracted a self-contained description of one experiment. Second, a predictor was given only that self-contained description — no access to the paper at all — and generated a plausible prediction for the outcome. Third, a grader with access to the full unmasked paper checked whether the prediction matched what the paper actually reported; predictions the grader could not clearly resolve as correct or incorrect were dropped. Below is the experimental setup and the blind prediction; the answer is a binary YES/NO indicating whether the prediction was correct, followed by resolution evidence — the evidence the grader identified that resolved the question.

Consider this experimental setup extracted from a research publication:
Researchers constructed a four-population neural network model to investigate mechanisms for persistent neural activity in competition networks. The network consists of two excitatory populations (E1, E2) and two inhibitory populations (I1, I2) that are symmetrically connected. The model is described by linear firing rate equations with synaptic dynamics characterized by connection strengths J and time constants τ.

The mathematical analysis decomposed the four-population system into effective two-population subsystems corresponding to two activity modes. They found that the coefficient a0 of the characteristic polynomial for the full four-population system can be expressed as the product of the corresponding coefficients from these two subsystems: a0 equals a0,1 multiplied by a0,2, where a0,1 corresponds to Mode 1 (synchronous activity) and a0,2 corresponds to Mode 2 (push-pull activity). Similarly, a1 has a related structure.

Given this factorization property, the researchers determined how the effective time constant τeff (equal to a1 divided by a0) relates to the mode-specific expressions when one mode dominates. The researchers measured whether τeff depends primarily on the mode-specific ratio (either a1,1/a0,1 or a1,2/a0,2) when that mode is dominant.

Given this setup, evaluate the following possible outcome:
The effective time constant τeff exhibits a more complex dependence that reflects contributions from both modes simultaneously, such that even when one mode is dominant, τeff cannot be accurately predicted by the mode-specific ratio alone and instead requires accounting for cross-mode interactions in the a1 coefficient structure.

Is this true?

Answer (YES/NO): NO